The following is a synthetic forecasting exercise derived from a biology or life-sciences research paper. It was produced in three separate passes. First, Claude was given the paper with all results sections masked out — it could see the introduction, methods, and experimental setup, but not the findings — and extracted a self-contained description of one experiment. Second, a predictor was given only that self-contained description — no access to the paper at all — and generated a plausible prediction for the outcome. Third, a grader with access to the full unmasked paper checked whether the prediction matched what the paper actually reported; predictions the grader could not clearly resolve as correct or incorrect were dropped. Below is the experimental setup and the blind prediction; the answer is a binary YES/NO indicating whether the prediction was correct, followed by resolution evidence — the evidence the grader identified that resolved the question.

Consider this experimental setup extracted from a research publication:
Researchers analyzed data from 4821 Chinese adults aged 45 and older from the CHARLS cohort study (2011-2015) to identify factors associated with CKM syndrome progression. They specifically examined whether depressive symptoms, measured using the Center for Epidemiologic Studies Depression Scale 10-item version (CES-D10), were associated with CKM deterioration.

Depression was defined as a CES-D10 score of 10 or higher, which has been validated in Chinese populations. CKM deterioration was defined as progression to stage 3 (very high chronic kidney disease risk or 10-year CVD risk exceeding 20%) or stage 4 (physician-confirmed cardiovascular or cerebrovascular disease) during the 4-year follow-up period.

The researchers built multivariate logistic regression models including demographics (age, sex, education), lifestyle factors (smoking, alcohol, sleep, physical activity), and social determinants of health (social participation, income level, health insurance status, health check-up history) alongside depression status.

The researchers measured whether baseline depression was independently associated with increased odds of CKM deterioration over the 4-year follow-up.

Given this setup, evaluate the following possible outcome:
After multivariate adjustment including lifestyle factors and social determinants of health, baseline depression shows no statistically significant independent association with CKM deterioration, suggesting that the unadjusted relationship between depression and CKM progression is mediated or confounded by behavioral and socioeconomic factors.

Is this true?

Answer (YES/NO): NO